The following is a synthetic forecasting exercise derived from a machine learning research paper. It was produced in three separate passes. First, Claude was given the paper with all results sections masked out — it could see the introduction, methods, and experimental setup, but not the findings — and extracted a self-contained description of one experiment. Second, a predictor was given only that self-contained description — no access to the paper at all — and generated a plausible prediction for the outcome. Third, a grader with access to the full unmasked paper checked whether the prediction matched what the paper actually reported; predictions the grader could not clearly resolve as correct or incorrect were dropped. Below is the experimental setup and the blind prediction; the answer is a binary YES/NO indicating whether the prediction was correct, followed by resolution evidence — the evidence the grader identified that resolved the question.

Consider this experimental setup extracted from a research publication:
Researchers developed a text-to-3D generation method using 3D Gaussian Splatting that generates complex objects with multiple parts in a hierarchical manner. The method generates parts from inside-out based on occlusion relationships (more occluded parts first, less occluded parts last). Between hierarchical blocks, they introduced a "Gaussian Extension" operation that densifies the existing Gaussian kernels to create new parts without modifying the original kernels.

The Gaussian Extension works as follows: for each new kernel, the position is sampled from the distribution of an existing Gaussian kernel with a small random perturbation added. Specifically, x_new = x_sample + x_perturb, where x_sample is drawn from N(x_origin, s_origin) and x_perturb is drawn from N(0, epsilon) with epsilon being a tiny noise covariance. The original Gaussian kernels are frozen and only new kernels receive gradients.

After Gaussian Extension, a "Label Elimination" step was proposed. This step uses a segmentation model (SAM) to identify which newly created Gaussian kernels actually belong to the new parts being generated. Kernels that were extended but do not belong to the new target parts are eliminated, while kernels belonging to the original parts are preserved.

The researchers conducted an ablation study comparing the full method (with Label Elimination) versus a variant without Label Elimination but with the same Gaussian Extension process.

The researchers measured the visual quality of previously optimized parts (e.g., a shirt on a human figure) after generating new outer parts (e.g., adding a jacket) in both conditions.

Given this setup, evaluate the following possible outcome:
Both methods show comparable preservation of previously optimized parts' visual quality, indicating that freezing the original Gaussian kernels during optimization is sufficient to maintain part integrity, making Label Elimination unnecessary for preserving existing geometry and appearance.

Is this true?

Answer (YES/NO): NO